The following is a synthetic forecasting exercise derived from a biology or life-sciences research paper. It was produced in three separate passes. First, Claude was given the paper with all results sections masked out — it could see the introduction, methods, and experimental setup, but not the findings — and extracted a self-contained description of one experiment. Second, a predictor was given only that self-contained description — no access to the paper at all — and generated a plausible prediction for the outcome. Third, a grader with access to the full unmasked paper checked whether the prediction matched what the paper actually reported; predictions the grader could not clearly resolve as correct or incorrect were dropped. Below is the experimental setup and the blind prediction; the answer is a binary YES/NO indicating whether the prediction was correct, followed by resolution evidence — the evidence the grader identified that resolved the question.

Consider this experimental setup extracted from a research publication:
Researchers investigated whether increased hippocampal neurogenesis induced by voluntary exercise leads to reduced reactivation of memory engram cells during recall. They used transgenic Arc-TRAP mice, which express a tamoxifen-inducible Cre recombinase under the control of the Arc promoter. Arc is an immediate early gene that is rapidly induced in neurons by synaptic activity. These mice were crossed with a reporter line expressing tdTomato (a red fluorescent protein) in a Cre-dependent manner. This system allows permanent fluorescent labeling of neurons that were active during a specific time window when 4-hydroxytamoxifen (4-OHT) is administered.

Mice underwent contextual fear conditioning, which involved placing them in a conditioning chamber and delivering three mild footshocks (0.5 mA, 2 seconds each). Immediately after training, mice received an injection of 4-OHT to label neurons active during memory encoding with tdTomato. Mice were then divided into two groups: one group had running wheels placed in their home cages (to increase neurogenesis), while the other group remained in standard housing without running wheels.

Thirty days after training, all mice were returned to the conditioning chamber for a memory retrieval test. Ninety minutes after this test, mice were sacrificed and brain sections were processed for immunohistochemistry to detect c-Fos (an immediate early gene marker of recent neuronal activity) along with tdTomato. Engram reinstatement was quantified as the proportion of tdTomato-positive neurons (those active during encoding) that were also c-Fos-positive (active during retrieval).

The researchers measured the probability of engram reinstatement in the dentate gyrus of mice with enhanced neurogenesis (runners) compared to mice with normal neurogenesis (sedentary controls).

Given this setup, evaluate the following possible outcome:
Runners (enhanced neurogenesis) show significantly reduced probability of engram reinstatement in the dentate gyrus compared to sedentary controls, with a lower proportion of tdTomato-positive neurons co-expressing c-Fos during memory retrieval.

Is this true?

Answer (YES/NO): NO